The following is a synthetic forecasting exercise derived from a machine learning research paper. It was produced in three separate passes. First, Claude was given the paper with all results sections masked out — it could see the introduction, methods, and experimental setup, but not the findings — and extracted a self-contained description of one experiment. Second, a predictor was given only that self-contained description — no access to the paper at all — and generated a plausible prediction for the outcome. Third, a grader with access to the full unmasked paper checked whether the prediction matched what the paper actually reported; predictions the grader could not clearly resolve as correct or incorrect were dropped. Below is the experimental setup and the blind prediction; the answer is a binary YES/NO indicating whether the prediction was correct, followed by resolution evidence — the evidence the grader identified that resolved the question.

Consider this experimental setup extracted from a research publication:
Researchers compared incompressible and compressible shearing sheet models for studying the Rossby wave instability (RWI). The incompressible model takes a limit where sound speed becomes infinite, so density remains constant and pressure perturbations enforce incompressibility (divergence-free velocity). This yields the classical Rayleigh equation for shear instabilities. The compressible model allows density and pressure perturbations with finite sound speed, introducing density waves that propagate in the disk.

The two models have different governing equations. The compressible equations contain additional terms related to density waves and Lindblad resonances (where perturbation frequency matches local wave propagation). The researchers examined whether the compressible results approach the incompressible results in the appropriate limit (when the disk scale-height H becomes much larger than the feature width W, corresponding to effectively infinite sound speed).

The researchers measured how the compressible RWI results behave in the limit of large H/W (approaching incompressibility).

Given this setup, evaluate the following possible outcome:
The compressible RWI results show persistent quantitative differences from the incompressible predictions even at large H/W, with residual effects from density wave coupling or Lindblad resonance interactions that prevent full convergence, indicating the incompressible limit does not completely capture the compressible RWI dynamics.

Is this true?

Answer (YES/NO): NO